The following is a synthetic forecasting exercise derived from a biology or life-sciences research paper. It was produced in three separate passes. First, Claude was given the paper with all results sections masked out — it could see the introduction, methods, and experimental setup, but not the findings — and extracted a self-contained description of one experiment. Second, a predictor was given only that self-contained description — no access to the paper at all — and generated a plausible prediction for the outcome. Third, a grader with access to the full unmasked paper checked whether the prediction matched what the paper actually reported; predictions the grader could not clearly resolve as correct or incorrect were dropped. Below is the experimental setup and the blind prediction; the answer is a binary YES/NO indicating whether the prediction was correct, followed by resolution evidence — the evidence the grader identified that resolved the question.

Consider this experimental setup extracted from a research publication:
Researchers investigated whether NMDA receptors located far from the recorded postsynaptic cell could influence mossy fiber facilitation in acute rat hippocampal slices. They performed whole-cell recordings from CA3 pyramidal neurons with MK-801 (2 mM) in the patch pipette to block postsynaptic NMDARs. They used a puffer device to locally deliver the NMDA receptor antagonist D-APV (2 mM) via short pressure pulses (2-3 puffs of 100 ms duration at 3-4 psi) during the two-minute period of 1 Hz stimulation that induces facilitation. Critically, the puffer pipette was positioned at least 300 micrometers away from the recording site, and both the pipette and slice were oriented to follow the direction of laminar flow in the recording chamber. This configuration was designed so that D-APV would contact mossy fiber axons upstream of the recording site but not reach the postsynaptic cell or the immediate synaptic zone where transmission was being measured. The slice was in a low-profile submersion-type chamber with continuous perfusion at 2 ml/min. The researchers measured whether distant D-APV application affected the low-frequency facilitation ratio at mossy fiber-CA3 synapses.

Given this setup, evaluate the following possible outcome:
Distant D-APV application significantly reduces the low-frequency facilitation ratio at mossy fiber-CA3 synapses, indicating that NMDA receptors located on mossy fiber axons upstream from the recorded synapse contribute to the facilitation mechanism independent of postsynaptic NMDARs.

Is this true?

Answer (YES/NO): YES